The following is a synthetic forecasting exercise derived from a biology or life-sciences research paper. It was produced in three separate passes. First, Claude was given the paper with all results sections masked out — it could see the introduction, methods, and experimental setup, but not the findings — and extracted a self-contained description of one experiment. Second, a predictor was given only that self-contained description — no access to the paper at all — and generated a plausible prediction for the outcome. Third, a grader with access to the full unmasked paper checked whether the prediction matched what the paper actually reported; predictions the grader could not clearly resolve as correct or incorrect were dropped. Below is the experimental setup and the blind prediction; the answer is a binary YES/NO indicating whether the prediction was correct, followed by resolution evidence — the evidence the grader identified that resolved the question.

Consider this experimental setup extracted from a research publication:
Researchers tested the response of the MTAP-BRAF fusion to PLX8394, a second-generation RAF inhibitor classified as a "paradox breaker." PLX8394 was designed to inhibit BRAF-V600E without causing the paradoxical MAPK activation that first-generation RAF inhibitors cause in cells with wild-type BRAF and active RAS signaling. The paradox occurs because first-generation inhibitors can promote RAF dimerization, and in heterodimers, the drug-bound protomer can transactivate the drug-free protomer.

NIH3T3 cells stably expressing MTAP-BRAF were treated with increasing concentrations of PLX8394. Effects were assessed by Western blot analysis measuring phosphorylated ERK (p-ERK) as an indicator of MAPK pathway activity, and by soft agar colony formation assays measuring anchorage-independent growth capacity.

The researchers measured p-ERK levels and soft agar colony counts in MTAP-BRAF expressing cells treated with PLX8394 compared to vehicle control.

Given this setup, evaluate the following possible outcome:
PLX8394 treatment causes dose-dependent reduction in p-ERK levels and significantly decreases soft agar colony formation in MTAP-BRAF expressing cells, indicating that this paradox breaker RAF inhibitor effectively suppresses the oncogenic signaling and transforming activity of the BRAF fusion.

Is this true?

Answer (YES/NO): NO